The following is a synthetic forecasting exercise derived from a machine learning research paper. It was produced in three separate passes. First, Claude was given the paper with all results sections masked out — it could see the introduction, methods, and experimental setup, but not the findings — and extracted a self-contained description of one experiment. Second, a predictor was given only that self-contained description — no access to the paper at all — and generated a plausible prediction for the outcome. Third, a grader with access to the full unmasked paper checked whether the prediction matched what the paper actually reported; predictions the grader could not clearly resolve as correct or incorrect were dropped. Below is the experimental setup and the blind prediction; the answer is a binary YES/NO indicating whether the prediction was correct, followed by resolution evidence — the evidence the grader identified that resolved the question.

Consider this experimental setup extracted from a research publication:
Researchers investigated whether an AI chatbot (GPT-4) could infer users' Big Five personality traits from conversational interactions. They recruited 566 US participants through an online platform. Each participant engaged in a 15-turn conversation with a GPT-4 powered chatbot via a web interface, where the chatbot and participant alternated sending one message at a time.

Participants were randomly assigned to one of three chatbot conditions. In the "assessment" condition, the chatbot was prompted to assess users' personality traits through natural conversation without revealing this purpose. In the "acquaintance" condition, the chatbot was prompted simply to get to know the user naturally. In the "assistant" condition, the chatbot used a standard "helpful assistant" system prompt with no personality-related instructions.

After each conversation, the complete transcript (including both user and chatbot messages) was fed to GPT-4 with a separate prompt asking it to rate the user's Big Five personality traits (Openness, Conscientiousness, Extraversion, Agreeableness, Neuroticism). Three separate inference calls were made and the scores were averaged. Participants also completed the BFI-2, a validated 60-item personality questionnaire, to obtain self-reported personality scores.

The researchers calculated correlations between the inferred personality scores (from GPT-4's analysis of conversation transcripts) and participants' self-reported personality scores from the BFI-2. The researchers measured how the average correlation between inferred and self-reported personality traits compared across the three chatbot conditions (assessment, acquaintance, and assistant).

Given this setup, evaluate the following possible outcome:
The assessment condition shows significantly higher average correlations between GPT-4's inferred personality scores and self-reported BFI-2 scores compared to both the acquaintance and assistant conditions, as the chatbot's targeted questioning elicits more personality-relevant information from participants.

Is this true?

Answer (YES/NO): YES